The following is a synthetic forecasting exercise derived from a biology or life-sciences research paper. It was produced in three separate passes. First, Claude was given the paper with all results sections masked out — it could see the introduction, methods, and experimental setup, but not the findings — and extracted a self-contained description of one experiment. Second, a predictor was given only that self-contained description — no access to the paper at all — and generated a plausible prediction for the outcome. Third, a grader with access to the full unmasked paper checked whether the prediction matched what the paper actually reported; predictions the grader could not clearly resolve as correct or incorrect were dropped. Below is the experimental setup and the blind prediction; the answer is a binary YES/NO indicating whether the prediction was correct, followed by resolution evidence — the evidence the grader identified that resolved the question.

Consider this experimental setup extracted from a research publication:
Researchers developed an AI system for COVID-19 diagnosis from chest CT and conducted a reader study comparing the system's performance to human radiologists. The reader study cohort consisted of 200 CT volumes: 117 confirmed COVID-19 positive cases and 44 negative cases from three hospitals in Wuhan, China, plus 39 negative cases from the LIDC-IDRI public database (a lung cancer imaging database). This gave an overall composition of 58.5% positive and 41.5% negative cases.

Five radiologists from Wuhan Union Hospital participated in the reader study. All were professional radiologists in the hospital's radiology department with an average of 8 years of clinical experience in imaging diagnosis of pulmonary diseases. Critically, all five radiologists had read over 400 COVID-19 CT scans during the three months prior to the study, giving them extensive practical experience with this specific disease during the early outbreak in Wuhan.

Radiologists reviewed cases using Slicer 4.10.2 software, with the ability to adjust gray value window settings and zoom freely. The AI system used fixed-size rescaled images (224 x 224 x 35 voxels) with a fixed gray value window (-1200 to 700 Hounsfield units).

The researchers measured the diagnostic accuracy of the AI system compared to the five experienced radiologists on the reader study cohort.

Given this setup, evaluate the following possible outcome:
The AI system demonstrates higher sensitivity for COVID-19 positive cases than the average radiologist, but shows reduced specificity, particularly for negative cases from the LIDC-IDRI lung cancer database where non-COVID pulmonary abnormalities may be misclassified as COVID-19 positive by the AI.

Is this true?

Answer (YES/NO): NO